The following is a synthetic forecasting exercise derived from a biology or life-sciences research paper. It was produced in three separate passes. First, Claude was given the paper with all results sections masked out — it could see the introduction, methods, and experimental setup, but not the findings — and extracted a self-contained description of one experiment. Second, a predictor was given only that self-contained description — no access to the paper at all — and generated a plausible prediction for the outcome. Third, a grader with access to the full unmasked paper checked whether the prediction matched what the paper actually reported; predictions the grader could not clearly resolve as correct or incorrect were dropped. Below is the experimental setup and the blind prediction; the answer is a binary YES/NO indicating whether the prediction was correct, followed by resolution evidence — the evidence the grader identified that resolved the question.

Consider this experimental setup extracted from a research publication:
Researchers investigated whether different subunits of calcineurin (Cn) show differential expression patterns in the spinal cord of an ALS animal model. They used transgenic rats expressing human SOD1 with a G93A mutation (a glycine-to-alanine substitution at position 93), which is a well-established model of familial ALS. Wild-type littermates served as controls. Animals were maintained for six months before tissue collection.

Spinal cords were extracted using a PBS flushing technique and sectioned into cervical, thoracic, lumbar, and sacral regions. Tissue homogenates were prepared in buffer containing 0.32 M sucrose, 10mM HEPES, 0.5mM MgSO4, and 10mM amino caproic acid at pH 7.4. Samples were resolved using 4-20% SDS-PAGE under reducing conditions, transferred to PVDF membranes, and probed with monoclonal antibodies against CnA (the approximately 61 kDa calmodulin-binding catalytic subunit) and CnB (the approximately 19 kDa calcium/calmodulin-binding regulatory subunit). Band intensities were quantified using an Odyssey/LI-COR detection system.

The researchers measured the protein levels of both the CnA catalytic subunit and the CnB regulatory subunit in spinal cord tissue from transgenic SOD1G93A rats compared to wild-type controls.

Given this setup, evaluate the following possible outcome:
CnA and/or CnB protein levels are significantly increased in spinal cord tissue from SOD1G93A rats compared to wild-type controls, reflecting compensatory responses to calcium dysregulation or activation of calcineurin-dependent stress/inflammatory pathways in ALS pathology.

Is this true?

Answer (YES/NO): NO